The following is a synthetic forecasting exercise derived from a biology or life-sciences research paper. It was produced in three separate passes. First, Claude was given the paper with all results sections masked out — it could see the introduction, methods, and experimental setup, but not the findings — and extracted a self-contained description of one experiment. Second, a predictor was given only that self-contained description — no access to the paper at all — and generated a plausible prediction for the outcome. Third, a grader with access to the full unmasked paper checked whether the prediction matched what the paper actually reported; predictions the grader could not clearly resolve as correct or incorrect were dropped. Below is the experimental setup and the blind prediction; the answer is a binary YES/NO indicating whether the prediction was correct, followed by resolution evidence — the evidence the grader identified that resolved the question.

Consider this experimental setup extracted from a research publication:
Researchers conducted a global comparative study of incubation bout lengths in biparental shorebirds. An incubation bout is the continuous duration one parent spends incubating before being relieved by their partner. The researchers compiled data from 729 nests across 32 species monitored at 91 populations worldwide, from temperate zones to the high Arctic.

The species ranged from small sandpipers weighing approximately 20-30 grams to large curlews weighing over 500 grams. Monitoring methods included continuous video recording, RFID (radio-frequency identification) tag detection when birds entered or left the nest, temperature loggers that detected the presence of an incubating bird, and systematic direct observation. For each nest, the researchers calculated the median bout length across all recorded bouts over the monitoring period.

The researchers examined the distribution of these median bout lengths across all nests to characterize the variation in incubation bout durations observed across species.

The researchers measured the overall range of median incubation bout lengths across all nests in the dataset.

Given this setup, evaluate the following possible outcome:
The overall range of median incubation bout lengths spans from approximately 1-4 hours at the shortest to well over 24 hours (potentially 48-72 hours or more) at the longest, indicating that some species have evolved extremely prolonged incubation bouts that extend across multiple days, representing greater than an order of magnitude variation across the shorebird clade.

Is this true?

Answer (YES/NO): NO